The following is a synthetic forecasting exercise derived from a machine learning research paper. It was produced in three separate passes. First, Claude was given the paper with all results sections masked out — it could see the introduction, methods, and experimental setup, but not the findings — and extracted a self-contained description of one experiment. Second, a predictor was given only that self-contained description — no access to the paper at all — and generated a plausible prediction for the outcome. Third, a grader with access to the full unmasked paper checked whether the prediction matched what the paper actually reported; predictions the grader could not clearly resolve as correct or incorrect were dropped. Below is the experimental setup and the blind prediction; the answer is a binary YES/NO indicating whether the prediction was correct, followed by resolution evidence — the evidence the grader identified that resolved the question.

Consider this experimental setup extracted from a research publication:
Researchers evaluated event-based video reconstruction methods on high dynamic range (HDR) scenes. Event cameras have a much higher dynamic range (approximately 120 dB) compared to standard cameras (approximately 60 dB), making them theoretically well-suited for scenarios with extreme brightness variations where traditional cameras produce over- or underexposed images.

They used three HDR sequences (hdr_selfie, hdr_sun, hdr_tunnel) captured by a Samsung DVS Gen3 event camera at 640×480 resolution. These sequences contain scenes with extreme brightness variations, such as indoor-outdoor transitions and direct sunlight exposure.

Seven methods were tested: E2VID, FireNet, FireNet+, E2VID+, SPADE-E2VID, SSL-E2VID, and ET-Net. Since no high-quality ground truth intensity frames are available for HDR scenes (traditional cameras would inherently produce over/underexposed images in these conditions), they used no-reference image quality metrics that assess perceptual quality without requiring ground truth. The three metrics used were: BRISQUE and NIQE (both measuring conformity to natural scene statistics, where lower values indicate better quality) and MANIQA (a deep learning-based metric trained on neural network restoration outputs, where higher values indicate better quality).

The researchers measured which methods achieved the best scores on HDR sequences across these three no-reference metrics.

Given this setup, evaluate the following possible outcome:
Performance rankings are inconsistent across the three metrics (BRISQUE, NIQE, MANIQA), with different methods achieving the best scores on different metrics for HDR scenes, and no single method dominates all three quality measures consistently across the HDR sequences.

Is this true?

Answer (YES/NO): NO